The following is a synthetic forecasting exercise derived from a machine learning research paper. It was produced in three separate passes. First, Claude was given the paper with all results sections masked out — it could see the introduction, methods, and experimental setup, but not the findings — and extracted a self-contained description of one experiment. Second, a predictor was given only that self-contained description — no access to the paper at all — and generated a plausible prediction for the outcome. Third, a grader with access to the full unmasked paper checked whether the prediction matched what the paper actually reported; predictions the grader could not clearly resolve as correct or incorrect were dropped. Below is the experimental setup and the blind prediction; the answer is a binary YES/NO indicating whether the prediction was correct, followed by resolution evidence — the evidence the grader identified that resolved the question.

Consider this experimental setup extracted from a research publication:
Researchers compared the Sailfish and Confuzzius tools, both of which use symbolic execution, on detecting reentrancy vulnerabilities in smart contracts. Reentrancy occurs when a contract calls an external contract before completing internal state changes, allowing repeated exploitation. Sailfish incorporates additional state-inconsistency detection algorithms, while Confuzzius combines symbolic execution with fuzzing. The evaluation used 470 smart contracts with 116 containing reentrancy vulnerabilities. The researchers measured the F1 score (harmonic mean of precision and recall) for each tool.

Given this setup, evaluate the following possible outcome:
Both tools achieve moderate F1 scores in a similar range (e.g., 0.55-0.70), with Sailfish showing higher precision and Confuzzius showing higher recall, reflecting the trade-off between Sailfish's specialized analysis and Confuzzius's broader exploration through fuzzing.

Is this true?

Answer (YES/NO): NO